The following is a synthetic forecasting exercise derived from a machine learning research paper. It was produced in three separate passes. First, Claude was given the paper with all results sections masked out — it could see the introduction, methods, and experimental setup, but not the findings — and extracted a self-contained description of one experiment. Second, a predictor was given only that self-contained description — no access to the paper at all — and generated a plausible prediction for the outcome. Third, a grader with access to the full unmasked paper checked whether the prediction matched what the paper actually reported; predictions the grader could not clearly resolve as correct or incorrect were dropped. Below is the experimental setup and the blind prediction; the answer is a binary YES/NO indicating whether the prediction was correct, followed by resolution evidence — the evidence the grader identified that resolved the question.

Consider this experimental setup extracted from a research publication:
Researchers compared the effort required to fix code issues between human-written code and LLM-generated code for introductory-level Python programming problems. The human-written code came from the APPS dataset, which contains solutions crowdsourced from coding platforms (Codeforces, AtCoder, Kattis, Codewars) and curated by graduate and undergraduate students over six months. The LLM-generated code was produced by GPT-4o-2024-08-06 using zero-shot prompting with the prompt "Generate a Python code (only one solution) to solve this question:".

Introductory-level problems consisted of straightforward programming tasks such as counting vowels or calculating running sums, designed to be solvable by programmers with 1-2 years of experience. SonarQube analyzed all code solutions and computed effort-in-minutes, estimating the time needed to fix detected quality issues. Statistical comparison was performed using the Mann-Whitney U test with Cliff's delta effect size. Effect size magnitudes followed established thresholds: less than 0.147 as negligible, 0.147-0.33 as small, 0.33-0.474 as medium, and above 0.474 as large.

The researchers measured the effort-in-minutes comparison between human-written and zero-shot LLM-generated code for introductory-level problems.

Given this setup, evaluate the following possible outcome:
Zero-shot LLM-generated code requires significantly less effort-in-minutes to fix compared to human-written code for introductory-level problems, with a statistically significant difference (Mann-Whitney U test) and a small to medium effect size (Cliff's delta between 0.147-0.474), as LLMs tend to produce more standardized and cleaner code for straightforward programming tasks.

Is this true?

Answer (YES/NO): NO